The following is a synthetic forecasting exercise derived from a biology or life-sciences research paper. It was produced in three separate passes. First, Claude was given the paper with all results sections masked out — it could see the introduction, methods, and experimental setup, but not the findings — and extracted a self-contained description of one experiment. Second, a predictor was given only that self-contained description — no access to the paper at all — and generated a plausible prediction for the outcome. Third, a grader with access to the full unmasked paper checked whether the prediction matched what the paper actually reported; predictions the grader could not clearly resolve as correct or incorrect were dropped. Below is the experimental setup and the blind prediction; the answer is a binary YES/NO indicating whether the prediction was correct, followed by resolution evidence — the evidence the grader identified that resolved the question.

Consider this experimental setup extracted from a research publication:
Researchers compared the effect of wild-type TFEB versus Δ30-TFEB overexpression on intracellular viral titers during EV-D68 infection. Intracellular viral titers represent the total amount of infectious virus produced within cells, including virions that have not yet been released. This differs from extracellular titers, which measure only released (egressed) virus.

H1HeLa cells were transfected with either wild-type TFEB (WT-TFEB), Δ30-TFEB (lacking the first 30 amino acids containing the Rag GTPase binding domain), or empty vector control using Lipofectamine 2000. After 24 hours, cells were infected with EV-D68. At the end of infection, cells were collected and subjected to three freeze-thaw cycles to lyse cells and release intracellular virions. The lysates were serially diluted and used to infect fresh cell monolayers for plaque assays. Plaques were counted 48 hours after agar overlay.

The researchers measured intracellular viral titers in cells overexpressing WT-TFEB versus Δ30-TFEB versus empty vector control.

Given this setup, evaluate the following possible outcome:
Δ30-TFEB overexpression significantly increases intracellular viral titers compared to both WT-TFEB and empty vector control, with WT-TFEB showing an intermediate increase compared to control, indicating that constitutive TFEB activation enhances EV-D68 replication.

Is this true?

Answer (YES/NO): NO